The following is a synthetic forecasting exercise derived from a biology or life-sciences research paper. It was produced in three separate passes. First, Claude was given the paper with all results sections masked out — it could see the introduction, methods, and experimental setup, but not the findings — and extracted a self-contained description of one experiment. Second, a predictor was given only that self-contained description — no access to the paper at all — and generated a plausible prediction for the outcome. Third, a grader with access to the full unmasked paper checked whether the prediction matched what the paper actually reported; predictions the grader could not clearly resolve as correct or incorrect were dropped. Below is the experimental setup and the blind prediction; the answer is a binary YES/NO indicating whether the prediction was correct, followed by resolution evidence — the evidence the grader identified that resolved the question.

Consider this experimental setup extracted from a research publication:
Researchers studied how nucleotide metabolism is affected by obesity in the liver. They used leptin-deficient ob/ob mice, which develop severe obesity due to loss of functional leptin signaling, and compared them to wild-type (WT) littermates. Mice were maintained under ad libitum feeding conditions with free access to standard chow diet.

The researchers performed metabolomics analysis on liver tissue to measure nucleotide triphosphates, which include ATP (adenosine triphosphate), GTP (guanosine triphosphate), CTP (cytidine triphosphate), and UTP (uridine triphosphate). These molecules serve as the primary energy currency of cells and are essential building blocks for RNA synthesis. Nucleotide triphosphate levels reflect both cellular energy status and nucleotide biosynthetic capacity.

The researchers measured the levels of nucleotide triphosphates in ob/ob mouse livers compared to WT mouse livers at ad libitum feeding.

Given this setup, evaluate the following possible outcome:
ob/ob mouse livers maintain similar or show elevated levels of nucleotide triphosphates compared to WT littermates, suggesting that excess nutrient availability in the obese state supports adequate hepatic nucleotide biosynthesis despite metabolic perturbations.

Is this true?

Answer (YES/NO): NO